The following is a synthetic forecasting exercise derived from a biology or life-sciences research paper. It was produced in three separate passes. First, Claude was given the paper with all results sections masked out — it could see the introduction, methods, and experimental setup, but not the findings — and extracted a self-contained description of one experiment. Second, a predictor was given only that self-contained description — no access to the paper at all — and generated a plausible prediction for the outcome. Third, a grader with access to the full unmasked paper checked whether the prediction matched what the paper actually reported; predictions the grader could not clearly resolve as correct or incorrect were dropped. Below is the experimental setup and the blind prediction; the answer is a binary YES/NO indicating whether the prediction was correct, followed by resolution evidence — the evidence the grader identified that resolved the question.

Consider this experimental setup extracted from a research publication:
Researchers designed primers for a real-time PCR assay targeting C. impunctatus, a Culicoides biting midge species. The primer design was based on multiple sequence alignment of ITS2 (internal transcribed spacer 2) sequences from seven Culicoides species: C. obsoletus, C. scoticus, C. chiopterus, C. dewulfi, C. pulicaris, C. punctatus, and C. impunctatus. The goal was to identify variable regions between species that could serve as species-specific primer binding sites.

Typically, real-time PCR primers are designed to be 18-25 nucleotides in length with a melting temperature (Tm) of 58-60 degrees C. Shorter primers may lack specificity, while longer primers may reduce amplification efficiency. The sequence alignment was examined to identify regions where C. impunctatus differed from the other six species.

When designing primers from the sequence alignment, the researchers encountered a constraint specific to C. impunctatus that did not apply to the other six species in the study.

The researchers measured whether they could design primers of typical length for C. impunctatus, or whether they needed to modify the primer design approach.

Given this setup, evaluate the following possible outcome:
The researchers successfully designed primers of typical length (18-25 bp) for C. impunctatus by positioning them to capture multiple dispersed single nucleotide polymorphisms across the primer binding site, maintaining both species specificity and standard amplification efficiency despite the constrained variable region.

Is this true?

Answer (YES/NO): NO